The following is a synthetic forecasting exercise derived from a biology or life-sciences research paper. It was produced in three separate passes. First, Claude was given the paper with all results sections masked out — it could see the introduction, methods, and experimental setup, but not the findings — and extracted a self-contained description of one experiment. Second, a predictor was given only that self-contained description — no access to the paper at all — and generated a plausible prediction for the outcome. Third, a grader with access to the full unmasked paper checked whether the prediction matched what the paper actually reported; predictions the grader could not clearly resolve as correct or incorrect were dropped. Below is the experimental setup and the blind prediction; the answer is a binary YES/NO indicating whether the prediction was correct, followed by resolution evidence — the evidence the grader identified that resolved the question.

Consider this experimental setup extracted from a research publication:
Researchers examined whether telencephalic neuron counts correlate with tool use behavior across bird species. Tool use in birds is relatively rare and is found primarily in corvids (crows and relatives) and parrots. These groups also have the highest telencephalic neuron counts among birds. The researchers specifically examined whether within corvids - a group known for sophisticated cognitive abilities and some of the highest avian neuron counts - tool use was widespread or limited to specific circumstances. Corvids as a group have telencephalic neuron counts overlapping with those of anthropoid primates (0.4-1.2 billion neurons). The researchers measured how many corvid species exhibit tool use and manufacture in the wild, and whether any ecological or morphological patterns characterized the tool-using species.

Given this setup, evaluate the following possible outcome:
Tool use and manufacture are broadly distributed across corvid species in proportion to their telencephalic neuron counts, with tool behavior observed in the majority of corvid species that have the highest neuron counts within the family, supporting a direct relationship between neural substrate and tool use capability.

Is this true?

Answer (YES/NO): NO